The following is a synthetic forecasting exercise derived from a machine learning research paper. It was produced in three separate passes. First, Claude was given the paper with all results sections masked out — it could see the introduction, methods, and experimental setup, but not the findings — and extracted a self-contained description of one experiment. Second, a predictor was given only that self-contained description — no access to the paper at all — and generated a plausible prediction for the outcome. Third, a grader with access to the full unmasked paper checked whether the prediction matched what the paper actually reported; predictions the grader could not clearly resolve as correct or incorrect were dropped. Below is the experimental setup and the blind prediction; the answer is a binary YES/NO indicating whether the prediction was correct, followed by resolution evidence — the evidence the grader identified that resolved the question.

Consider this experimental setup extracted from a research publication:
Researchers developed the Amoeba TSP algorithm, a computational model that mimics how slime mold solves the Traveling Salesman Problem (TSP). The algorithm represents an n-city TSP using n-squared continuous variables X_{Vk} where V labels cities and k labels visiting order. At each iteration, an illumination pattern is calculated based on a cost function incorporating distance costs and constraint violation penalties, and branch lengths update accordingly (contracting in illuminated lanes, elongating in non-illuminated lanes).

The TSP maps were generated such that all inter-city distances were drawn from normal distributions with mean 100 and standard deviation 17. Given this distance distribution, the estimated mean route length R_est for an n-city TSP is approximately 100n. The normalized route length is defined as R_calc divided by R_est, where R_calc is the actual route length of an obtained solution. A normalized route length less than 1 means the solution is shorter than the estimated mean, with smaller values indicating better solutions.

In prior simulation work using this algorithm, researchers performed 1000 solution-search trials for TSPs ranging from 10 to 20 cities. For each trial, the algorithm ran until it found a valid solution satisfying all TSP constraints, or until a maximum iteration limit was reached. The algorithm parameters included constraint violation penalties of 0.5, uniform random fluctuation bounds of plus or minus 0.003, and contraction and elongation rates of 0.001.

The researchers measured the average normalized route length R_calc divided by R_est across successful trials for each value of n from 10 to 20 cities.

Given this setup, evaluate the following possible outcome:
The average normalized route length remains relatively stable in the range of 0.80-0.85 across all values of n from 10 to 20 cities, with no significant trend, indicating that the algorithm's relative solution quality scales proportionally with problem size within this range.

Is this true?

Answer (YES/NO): NO